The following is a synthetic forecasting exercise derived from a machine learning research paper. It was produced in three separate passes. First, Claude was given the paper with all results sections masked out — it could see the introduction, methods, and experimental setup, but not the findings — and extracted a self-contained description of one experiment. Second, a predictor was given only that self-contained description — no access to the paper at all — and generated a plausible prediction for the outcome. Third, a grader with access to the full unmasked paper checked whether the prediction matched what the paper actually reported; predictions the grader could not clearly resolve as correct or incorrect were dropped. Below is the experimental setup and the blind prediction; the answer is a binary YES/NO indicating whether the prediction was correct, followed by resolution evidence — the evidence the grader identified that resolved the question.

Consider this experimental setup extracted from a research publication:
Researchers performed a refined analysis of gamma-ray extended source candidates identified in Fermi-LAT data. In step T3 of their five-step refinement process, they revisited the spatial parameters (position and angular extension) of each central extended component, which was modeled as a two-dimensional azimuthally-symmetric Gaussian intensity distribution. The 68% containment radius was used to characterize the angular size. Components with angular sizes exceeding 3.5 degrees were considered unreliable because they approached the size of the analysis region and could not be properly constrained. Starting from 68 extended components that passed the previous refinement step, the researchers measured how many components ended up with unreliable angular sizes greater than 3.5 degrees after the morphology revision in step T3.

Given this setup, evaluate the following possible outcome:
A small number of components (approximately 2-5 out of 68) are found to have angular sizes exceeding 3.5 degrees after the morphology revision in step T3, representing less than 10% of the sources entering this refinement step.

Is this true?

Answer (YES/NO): YES